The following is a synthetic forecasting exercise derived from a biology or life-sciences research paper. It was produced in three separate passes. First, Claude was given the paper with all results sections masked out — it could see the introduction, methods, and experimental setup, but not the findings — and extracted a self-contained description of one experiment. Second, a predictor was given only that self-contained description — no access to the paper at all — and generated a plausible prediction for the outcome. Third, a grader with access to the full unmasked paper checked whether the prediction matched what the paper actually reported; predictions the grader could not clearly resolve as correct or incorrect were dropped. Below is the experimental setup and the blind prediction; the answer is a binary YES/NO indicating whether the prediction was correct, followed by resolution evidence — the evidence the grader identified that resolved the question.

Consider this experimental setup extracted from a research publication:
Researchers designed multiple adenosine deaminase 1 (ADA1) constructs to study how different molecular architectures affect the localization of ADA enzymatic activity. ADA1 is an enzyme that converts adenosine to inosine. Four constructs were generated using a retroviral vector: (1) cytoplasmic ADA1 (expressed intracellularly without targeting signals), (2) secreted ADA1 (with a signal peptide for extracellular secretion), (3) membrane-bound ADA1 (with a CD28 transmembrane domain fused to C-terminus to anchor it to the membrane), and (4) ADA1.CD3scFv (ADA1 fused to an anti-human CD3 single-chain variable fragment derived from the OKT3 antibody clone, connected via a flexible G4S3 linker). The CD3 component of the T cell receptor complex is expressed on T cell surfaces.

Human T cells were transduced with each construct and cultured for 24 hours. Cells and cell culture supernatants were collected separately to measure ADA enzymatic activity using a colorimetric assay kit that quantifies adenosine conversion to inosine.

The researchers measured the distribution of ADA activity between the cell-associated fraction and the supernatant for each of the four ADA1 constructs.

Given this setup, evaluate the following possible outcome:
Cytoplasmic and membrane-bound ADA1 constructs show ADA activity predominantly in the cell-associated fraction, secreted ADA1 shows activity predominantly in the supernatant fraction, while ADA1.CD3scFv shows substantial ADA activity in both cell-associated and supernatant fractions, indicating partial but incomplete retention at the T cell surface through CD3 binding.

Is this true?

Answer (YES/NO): NO